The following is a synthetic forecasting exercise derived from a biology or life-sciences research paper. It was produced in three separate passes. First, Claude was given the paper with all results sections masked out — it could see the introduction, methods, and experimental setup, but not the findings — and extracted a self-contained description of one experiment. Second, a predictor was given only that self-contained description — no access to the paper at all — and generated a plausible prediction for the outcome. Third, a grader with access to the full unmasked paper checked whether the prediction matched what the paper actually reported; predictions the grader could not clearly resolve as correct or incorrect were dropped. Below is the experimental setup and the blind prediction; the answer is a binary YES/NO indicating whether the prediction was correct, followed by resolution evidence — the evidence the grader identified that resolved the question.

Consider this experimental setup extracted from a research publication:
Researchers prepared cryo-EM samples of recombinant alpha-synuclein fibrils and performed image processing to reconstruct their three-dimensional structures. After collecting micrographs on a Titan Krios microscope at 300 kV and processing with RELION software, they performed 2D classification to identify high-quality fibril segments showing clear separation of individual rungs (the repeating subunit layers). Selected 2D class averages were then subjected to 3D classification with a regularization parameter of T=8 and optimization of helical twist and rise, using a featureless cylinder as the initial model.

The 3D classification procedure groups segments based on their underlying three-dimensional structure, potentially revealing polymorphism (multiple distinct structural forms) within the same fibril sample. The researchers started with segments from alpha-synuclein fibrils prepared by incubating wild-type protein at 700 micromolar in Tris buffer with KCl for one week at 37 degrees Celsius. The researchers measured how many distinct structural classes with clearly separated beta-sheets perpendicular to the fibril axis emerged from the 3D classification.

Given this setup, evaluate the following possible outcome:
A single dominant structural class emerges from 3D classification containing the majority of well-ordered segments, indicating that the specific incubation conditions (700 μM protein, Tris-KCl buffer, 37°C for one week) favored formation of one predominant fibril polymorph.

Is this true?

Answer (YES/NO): NO